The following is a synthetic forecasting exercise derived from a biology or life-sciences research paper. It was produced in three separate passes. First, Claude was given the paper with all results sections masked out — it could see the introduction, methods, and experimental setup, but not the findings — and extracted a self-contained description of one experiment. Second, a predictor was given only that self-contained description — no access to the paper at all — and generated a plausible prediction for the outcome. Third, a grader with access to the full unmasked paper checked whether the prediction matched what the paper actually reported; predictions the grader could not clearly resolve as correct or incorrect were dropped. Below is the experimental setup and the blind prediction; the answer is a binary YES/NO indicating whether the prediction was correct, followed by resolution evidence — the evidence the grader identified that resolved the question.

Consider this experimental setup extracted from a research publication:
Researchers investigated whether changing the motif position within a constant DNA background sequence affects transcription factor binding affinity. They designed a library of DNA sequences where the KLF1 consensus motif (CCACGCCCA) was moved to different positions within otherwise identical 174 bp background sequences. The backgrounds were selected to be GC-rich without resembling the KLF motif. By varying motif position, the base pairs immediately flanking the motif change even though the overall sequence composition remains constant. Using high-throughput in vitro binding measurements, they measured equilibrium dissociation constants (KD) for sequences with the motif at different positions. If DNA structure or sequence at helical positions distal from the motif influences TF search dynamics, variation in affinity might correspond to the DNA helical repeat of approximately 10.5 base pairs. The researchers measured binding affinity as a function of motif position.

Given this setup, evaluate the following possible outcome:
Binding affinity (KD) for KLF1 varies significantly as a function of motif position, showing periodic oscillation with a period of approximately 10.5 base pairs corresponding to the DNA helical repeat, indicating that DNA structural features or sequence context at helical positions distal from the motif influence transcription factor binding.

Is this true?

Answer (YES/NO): YES